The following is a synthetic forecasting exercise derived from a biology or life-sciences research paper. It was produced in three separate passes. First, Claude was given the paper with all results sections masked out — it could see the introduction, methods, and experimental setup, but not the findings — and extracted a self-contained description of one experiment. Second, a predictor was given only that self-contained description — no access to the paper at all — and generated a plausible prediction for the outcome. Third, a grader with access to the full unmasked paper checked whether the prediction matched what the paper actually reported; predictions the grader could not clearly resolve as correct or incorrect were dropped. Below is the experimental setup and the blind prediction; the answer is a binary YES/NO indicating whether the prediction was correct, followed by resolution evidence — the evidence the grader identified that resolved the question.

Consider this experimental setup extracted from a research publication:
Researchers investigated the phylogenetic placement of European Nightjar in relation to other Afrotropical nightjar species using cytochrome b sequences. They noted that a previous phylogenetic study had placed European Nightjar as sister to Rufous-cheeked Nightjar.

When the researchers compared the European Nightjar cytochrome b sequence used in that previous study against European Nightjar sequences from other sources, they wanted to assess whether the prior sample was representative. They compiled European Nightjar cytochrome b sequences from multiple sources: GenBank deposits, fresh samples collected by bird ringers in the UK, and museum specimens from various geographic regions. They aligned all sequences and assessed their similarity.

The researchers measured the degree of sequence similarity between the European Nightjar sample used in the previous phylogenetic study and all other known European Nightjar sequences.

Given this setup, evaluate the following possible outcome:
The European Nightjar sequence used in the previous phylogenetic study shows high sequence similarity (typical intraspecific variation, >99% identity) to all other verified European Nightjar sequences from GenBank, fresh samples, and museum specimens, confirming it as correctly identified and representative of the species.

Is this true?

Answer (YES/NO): NO